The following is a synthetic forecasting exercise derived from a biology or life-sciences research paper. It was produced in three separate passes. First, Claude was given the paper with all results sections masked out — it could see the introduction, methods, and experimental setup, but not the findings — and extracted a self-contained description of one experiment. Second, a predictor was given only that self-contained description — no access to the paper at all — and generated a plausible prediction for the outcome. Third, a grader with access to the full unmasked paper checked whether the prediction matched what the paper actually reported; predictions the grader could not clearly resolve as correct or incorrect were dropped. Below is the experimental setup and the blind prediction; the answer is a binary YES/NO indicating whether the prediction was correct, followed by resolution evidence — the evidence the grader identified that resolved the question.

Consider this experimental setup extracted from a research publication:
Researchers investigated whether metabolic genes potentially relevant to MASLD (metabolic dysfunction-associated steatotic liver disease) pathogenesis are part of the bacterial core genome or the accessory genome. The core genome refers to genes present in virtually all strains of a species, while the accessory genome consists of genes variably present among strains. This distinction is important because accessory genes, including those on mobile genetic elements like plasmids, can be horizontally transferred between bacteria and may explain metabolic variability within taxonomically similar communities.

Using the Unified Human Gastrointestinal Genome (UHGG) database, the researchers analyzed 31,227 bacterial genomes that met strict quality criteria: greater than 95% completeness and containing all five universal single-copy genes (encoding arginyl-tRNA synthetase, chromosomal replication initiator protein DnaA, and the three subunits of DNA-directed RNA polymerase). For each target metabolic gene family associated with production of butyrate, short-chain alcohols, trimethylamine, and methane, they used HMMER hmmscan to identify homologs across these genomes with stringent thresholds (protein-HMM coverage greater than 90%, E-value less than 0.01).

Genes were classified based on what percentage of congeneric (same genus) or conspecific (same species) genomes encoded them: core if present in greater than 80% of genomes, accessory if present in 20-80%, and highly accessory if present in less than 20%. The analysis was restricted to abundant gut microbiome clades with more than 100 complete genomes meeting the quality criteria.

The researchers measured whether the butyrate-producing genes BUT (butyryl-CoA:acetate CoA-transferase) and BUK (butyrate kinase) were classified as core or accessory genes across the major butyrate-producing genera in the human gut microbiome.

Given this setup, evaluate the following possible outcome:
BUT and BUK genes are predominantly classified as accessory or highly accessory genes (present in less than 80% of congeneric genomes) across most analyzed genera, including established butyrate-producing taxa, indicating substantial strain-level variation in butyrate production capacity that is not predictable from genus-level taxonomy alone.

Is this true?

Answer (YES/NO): NO